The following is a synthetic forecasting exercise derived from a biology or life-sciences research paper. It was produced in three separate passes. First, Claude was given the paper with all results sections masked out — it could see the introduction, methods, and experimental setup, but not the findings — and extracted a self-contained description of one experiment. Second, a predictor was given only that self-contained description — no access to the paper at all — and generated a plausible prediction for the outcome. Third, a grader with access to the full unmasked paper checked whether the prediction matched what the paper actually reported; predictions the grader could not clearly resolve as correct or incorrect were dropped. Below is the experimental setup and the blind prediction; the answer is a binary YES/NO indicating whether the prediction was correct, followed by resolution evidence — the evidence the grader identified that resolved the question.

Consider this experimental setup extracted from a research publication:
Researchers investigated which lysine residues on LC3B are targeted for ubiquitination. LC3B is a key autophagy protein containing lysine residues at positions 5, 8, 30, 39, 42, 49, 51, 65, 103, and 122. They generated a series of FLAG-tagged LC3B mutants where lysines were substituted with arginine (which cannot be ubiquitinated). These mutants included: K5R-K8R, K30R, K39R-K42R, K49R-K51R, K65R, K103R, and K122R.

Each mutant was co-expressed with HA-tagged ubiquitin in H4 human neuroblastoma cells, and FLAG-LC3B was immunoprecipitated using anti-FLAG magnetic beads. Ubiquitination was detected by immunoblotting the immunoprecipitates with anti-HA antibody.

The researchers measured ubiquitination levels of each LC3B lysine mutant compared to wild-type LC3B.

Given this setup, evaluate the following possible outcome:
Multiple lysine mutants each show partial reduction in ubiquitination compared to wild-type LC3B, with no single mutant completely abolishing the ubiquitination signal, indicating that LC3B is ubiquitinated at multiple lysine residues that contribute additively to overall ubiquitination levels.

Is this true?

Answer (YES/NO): NO